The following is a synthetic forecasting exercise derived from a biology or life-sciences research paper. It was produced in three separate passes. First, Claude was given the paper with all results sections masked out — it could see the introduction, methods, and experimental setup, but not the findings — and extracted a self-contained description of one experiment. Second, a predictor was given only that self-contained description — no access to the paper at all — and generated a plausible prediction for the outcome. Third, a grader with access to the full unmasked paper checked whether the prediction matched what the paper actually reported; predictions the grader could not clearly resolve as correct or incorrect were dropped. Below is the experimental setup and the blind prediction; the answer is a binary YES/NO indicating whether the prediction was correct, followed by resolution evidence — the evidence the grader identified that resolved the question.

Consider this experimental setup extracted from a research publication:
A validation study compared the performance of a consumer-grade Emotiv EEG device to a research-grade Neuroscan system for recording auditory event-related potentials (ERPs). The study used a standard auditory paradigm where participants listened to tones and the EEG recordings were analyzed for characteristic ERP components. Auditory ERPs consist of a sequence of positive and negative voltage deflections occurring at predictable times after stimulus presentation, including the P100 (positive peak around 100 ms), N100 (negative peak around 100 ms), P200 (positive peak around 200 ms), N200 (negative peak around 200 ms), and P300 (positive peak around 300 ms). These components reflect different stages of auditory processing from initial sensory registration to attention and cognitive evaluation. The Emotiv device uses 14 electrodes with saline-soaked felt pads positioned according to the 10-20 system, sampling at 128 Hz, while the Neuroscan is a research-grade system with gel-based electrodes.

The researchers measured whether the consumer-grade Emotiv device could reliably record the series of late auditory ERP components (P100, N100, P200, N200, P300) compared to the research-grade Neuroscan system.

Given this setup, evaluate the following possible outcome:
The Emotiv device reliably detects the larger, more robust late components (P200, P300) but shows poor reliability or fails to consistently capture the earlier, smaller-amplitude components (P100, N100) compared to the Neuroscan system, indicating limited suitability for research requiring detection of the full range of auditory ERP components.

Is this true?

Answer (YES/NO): NO